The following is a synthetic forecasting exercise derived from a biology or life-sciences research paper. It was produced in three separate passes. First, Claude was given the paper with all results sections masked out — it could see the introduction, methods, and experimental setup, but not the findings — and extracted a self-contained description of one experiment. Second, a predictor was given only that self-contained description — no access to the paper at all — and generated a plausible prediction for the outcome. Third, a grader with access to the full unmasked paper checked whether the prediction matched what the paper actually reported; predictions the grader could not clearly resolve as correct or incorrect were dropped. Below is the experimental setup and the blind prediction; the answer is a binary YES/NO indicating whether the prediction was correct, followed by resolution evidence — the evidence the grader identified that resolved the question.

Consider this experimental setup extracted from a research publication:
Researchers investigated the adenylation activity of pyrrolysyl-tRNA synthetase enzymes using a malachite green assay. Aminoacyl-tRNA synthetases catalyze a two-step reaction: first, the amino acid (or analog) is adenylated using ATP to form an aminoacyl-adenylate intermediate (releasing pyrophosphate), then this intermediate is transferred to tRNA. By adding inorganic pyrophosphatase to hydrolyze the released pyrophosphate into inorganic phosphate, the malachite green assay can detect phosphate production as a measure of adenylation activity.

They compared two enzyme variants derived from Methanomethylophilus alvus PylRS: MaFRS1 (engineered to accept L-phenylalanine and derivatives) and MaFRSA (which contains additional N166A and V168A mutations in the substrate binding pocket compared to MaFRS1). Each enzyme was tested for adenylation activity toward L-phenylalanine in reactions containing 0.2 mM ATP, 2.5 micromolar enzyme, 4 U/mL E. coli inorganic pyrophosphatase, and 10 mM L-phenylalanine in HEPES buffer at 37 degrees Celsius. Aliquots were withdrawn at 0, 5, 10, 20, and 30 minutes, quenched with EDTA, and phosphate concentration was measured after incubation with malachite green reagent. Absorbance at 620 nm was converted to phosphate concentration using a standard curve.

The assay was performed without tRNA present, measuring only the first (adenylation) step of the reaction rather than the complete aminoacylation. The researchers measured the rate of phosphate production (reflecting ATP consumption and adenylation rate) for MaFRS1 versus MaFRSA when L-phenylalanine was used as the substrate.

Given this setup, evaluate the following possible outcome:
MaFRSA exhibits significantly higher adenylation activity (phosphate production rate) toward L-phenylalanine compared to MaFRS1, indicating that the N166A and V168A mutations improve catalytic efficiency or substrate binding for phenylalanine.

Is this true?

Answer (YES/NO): NO